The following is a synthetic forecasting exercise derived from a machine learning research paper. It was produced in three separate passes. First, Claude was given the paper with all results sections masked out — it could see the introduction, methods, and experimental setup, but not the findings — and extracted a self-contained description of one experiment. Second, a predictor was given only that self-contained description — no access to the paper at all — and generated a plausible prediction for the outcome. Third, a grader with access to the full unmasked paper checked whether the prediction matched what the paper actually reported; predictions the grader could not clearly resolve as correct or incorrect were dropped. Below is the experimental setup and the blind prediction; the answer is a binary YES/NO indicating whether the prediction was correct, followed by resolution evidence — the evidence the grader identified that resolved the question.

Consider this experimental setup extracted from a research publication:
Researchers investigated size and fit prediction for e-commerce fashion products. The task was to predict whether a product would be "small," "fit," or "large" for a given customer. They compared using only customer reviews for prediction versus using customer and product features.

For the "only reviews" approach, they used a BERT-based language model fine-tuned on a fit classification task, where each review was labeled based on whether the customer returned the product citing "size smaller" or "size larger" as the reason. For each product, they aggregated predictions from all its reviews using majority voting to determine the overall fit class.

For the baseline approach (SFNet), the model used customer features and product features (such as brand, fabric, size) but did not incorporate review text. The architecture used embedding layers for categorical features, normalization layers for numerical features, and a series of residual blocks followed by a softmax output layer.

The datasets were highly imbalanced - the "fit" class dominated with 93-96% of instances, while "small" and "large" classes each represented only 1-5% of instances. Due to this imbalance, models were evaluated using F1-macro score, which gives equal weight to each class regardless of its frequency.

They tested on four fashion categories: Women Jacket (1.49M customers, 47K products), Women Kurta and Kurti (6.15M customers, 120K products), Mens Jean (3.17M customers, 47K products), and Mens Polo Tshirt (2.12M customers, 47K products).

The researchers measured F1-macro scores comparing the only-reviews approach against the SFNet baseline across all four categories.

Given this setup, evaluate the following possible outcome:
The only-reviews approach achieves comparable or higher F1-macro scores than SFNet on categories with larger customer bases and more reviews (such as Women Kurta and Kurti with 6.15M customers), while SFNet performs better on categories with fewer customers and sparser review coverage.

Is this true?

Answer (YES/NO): NO